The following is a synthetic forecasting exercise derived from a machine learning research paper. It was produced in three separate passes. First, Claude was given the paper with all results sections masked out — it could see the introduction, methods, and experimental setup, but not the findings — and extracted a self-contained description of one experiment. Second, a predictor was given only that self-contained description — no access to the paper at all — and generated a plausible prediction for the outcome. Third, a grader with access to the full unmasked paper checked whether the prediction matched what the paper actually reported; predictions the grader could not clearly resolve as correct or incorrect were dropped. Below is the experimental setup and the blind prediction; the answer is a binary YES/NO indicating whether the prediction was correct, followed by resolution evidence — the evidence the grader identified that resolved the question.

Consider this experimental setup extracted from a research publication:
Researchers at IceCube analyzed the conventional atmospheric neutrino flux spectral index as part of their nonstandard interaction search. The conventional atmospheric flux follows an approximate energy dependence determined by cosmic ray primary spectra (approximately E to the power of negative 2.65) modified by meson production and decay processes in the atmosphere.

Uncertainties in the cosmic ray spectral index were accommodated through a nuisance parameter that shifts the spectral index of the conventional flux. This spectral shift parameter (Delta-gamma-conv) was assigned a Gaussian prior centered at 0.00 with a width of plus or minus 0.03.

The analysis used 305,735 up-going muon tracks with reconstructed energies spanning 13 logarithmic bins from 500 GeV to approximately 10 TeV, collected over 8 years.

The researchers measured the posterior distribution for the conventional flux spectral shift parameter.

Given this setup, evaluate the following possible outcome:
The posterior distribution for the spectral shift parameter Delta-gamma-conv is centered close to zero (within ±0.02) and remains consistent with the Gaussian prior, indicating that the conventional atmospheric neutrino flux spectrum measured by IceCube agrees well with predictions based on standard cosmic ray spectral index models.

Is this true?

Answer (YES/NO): NO